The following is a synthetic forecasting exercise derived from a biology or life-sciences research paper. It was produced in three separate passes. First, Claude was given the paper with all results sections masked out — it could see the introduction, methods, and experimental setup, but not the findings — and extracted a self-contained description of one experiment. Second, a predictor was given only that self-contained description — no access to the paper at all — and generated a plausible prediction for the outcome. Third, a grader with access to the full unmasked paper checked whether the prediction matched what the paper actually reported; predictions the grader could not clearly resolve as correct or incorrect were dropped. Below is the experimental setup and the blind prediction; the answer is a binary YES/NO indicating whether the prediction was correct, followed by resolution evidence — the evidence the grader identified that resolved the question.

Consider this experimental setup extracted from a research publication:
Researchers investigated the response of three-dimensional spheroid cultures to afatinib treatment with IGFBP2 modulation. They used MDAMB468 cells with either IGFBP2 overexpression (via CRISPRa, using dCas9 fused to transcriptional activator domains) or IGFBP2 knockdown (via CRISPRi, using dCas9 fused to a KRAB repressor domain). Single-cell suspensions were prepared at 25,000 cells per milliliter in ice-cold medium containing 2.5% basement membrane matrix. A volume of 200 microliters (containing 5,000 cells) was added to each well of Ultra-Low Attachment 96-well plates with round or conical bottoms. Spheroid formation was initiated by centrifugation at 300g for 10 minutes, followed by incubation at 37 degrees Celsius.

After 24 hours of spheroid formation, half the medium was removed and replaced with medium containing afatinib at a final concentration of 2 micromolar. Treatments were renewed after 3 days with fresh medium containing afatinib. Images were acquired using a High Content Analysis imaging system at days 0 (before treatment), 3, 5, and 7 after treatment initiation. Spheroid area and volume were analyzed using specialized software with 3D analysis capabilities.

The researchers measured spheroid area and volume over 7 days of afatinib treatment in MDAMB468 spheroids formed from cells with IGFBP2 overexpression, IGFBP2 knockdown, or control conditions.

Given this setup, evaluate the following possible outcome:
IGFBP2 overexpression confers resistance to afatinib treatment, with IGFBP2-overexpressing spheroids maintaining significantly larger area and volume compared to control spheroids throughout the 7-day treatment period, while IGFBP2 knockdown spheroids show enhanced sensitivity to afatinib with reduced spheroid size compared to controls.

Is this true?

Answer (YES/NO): YES